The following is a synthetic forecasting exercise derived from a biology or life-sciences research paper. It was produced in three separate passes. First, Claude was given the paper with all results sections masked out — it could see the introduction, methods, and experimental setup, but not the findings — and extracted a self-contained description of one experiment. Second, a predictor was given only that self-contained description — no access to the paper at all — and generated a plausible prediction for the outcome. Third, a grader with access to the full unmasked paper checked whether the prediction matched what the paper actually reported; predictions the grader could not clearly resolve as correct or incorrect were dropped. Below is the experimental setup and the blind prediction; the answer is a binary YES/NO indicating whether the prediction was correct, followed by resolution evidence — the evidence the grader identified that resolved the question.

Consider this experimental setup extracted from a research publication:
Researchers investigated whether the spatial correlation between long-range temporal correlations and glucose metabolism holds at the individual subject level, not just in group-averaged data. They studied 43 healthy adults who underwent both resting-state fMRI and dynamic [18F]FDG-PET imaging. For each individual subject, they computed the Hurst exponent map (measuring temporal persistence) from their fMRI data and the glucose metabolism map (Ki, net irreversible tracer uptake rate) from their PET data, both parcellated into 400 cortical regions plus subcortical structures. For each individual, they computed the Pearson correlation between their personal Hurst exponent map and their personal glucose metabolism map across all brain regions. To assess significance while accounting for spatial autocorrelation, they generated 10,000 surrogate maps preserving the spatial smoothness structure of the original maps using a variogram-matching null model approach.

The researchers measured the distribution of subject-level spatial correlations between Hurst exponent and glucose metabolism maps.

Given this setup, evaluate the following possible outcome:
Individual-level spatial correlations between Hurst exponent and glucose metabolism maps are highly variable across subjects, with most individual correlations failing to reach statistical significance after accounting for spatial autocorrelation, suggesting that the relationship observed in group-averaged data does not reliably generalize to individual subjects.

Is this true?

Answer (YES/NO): NO